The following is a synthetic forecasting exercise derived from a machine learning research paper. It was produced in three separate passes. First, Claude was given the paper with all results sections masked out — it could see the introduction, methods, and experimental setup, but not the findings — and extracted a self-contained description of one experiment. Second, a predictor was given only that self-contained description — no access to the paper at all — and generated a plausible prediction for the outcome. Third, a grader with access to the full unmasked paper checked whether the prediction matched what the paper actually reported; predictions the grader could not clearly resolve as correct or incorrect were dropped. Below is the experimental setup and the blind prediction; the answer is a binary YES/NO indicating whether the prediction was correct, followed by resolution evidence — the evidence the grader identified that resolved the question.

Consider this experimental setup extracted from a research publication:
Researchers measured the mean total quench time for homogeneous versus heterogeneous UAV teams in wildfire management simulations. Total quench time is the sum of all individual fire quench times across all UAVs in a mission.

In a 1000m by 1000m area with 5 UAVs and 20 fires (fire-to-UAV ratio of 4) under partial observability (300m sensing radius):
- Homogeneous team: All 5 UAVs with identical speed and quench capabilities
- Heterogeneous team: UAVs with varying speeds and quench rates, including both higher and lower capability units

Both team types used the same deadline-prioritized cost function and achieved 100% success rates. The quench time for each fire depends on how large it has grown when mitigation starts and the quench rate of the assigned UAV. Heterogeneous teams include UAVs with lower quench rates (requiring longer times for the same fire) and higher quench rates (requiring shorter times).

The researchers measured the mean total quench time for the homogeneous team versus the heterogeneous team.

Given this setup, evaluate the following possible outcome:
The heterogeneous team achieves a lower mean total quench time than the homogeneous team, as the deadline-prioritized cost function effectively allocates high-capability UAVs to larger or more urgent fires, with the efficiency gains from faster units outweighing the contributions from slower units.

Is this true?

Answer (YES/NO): NO